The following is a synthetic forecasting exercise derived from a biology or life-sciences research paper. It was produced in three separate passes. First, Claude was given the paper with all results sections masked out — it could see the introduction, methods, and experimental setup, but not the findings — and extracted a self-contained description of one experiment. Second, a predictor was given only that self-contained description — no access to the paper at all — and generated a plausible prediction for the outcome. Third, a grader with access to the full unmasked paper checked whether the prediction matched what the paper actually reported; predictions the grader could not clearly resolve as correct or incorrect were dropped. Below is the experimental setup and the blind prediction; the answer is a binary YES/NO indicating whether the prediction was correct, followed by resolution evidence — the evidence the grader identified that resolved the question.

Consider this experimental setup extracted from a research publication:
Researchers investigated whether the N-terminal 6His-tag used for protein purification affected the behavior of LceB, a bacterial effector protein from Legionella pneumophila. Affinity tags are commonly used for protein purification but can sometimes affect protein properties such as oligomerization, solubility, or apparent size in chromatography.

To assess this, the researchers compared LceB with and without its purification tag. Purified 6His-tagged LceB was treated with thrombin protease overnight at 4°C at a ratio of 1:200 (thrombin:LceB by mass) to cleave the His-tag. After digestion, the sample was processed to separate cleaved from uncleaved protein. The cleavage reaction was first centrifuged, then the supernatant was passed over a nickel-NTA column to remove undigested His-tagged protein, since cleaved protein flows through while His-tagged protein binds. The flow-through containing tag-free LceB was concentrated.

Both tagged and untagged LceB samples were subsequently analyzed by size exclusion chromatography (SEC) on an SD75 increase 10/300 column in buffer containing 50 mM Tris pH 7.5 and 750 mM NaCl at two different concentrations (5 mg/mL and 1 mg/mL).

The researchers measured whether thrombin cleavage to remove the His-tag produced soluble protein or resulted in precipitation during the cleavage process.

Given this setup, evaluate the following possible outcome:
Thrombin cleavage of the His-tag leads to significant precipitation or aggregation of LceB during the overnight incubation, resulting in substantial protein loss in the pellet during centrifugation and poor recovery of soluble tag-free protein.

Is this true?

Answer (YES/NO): NO